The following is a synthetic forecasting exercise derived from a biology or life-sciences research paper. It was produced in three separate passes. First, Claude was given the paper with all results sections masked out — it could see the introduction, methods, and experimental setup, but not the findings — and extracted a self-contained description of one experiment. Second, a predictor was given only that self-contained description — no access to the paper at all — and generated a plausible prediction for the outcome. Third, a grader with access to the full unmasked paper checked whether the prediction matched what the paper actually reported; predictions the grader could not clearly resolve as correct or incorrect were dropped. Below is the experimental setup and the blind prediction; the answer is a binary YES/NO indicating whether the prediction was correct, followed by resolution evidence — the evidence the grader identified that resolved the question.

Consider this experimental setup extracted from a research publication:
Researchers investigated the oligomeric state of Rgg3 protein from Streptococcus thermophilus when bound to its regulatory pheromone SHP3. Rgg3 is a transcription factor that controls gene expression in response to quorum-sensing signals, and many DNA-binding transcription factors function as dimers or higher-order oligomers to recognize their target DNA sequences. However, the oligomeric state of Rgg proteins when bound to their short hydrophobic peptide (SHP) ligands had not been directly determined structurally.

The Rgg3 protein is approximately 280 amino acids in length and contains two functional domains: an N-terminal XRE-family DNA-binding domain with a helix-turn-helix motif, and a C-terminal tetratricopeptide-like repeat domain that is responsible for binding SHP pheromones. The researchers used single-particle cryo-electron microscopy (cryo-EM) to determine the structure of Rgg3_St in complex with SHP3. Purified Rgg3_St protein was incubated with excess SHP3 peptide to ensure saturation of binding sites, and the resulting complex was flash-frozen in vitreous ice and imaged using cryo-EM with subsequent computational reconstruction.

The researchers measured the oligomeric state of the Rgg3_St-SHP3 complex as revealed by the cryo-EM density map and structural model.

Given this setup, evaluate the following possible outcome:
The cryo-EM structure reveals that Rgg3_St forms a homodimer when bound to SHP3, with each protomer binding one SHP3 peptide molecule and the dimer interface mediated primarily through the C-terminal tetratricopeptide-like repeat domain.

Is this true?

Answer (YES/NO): YES